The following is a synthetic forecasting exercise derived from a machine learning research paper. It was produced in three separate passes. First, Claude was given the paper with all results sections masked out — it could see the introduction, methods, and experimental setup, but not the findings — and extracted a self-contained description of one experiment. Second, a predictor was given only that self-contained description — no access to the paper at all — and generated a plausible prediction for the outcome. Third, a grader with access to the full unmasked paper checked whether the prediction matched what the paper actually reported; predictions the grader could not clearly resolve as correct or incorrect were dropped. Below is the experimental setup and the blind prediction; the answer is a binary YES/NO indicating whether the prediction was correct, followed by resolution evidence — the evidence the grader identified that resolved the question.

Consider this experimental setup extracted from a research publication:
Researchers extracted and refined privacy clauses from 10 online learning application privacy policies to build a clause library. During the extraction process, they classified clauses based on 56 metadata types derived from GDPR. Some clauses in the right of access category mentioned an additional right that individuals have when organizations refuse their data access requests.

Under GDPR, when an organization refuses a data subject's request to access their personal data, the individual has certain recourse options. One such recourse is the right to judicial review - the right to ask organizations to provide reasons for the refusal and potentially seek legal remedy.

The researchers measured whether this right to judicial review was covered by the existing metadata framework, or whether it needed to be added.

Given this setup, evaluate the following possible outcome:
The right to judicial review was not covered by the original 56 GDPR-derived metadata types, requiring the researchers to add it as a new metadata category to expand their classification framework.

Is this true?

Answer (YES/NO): YES